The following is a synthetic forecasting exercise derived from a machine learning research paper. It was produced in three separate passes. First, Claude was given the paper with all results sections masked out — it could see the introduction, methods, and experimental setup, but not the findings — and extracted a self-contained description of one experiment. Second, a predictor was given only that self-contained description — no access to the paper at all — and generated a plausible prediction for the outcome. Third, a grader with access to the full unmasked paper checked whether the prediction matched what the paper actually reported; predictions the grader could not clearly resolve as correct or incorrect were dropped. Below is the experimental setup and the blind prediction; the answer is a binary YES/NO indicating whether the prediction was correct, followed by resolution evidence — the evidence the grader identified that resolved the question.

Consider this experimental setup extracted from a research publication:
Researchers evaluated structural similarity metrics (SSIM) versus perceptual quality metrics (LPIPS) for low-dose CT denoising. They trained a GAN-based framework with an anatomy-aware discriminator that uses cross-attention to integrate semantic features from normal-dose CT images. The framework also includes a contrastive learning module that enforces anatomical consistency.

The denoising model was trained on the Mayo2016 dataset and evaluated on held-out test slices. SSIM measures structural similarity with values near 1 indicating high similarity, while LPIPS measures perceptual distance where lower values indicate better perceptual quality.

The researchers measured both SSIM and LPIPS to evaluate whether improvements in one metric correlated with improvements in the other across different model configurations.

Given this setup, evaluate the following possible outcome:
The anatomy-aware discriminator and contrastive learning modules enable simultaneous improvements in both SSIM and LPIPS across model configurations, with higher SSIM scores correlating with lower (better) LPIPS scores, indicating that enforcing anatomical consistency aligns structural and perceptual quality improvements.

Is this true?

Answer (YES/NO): NO